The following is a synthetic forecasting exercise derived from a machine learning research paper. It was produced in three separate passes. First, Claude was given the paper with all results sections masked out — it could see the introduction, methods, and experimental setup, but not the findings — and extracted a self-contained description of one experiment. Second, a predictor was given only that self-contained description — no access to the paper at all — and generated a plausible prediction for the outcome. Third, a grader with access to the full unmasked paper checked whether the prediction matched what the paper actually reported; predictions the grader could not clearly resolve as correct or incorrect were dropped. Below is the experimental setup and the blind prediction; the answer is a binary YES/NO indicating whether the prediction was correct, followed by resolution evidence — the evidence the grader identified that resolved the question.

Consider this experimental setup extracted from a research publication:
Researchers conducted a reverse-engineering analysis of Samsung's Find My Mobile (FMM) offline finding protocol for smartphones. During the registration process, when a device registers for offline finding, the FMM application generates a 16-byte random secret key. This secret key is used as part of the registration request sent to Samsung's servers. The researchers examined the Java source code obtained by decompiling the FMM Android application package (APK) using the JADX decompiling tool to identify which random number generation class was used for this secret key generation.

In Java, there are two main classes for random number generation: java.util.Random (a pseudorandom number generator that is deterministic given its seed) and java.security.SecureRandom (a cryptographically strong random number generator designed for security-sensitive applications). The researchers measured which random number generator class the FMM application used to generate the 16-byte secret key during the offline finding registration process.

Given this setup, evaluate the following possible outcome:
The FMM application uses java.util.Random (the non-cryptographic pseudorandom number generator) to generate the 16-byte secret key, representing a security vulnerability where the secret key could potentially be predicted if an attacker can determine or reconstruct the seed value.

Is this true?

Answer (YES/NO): YES